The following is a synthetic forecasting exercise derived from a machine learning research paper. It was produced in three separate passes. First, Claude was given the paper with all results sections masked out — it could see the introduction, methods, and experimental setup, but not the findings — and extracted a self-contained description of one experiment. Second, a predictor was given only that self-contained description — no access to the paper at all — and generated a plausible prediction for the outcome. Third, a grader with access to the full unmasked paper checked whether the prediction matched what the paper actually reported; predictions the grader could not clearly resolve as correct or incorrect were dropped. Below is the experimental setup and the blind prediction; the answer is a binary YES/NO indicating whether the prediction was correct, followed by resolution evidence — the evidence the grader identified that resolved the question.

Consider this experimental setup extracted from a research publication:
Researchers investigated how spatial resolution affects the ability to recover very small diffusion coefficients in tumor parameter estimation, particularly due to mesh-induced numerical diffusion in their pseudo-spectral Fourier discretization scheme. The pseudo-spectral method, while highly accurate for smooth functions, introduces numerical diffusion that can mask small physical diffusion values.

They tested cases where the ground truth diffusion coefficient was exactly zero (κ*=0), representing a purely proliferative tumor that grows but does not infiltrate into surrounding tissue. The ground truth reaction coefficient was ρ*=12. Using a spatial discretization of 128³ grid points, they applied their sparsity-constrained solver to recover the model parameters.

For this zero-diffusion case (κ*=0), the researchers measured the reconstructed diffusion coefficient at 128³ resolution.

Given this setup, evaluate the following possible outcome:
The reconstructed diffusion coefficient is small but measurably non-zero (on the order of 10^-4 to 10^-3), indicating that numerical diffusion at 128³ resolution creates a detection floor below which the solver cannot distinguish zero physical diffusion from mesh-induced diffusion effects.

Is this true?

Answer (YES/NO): YES